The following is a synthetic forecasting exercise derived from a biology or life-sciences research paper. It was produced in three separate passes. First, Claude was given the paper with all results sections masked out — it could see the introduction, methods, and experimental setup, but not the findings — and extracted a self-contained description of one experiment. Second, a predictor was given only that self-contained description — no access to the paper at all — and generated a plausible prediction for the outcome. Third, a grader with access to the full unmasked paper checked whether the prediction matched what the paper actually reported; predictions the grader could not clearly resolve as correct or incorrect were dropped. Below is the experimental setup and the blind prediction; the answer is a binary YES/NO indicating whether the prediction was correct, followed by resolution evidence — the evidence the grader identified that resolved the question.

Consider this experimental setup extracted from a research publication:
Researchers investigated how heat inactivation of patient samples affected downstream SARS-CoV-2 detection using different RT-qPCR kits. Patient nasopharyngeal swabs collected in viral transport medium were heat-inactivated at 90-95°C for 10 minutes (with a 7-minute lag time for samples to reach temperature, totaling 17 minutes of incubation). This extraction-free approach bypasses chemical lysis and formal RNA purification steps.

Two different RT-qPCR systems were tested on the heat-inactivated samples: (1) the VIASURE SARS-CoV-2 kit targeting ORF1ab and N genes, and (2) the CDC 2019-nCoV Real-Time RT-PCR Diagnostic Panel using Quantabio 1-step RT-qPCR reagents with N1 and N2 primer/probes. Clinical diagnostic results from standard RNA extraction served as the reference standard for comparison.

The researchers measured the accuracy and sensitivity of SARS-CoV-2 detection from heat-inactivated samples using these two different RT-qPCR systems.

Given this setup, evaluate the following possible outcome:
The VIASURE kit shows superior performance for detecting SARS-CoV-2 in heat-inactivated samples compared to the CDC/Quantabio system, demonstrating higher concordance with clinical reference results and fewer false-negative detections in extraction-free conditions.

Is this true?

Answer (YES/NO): NO